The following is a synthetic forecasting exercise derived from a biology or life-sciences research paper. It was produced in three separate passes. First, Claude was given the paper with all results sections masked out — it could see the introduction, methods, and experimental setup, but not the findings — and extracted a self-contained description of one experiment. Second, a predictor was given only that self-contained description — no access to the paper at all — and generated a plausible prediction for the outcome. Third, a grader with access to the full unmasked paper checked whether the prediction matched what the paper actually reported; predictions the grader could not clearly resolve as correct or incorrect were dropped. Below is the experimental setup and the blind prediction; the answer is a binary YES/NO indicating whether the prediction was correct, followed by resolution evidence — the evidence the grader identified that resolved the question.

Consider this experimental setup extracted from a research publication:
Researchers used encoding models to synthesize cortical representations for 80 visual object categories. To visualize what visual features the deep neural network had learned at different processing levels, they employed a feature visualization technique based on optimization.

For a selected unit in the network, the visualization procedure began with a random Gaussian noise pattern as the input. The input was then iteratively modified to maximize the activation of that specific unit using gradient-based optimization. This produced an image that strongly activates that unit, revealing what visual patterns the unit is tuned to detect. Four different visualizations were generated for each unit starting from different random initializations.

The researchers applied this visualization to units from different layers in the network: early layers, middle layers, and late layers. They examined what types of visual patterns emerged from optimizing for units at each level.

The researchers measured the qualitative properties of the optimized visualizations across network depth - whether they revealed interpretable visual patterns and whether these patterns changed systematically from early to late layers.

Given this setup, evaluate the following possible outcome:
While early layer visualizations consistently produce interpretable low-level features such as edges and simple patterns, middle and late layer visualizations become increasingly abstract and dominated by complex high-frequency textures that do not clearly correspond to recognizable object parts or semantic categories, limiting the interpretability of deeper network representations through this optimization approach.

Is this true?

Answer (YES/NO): NO